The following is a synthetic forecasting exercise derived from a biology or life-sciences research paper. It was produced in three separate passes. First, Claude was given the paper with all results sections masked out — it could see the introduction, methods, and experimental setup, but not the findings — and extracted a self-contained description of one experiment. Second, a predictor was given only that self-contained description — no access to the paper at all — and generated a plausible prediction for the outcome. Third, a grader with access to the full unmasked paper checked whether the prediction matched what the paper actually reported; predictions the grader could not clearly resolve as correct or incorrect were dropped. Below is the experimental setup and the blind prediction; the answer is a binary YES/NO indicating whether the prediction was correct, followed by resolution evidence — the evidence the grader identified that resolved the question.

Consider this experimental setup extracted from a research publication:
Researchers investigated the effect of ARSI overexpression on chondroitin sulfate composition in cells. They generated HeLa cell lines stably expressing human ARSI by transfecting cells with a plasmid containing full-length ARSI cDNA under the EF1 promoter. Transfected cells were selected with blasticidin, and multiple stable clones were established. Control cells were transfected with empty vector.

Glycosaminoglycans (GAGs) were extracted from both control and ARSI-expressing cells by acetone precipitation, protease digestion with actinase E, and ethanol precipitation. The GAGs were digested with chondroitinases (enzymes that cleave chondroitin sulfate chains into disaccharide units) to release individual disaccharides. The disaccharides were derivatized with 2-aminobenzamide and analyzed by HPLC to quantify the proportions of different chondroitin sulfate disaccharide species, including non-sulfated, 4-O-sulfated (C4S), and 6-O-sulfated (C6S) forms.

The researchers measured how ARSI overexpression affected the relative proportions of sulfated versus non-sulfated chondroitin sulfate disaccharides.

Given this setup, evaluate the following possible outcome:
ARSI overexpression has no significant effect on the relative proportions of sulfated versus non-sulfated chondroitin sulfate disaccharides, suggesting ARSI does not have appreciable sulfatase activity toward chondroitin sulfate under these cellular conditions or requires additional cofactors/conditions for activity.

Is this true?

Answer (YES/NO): NO